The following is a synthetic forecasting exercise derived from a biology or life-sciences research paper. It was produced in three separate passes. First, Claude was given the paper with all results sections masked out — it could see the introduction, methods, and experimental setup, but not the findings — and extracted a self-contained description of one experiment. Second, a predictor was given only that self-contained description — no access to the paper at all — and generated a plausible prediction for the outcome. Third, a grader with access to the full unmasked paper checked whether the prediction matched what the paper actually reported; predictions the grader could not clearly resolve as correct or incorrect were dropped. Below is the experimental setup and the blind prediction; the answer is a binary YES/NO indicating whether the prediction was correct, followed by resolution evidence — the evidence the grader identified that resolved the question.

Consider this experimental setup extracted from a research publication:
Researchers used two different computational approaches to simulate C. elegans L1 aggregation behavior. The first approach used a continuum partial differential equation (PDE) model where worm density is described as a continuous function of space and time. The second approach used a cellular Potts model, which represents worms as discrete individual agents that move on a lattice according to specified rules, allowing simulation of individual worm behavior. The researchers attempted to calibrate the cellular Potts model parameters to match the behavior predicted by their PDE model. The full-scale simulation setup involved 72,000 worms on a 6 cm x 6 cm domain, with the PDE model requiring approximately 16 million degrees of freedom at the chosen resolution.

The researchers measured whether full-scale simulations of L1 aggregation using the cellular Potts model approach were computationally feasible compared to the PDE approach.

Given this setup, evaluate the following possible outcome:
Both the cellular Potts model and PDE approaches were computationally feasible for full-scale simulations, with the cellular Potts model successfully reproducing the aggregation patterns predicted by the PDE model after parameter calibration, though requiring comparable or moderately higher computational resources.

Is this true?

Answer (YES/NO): NO